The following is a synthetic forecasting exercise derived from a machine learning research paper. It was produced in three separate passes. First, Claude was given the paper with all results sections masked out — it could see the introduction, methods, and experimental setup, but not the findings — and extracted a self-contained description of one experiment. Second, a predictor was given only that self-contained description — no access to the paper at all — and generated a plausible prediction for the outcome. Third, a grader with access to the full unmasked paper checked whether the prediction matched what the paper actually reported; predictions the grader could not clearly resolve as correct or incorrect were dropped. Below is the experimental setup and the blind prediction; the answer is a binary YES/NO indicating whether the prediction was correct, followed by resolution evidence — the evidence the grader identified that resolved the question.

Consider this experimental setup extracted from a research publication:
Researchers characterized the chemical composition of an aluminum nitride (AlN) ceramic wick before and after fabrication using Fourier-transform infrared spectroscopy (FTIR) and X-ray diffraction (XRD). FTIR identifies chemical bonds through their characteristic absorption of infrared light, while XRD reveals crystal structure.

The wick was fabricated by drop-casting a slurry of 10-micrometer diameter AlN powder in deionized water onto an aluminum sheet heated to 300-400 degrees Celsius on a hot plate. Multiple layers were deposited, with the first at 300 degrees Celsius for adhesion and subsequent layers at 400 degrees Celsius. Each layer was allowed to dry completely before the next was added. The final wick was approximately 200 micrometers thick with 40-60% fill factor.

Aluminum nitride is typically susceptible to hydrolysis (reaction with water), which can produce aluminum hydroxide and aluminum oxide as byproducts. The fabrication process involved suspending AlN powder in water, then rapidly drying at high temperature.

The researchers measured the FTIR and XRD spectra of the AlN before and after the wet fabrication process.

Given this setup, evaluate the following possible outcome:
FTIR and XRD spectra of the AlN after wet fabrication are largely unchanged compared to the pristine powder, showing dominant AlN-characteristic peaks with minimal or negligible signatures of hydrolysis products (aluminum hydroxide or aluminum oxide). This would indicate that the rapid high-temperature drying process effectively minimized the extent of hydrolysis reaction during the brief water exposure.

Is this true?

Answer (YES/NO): NO